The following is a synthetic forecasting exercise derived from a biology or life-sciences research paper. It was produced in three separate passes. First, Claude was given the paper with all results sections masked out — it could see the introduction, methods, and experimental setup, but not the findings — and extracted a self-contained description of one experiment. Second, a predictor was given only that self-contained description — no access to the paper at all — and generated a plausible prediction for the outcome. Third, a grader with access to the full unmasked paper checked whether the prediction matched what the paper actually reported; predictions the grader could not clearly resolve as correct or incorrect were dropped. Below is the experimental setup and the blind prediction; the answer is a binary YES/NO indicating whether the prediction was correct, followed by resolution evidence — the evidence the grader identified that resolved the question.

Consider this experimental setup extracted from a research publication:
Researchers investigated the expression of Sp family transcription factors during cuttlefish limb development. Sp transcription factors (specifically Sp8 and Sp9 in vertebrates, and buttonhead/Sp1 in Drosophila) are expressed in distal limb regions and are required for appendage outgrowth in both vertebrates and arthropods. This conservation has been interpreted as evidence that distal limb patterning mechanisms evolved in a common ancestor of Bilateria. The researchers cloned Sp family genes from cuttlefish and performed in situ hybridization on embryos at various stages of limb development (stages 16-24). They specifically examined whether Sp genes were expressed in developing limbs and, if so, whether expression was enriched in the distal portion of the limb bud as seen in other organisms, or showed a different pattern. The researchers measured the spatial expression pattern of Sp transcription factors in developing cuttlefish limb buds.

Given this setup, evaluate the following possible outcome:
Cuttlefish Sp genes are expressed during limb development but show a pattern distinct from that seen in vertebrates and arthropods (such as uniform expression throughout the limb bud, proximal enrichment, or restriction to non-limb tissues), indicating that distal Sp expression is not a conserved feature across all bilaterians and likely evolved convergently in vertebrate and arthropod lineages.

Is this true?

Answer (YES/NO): NO